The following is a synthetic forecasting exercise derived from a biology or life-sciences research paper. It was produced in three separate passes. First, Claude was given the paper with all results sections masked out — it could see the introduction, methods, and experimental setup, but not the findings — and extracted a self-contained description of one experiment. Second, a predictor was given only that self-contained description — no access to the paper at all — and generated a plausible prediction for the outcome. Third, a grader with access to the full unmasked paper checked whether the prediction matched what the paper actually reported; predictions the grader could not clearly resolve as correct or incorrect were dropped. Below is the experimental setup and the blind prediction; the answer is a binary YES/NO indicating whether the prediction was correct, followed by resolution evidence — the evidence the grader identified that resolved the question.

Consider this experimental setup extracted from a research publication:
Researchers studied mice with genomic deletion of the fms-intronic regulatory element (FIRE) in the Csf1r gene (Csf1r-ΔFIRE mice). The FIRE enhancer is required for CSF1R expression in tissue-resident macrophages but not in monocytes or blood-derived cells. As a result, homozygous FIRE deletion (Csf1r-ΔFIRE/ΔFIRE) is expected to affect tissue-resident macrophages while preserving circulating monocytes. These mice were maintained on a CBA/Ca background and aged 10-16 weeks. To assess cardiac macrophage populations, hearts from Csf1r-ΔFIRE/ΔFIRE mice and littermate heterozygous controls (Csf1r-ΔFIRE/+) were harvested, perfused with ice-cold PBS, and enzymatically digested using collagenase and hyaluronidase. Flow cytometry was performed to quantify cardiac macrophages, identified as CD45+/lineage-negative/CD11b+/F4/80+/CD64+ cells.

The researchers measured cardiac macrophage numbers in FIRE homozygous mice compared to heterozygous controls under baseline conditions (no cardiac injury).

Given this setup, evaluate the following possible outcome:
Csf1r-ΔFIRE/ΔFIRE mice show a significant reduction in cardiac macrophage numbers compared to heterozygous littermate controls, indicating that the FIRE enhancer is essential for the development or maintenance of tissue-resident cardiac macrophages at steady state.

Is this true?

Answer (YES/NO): YES